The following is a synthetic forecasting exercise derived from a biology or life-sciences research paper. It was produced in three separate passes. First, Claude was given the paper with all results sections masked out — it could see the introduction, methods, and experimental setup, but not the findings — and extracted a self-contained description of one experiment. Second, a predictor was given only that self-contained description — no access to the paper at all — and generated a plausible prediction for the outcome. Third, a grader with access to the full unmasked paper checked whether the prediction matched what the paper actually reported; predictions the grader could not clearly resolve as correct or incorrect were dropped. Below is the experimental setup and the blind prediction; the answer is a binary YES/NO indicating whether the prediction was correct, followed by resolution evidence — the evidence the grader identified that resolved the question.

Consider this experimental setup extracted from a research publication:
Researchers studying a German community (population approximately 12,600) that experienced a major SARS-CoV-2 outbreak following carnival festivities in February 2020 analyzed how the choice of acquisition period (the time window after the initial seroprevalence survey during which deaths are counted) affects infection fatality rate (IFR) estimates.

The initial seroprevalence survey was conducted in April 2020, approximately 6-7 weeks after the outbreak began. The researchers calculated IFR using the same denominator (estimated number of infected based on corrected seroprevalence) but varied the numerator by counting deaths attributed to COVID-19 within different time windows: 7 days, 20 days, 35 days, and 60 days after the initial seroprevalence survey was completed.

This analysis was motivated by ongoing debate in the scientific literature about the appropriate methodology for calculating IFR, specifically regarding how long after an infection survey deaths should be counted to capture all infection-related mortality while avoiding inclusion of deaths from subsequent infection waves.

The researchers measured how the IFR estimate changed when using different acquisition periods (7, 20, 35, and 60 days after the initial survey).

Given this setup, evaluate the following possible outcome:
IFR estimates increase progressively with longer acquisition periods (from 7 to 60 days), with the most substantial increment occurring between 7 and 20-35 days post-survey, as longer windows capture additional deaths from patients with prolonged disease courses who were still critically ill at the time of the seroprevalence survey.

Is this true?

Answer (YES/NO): NO